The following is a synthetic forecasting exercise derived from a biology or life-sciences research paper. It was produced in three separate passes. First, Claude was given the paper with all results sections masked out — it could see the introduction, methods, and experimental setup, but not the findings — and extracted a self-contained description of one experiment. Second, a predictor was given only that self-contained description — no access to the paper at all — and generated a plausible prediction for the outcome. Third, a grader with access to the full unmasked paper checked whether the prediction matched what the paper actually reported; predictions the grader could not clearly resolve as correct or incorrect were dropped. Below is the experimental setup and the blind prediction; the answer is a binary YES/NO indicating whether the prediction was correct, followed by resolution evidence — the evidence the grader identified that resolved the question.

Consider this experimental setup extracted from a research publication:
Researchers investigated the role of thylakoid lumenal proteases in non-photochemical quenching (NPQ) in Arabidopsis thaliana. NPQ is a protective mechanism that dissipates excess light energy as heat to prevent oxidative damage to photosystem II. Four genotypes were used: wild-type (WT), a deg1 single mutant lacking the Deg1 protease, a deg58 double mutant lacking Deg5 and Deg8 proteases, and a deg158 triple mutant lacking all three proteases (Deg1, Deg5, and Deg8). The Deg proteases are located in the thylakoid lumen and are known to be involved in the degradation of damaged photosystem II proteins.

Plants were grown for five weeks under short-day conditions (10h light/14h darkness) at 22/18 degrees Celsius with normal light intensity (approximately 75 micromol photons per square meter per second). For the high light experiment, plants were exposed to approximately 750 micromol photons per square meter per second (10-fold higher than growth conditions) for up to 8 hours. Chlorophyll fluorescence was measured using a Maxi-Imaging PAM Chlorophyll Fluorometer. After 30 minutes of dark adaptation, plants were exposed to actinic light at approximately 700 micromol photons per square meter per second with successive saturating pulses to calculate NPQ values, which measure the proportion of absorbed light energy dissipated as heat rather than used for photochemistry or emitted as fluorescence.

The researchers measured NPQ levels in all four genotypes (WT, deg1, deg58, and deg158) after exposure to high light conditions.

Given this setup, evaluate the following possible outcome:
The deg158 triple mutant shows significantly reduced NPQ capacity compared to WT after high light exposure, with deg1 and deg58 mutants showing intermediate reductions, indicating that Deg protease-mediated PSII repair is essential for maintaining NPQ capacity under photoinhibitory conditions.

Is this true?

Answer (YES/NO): NO